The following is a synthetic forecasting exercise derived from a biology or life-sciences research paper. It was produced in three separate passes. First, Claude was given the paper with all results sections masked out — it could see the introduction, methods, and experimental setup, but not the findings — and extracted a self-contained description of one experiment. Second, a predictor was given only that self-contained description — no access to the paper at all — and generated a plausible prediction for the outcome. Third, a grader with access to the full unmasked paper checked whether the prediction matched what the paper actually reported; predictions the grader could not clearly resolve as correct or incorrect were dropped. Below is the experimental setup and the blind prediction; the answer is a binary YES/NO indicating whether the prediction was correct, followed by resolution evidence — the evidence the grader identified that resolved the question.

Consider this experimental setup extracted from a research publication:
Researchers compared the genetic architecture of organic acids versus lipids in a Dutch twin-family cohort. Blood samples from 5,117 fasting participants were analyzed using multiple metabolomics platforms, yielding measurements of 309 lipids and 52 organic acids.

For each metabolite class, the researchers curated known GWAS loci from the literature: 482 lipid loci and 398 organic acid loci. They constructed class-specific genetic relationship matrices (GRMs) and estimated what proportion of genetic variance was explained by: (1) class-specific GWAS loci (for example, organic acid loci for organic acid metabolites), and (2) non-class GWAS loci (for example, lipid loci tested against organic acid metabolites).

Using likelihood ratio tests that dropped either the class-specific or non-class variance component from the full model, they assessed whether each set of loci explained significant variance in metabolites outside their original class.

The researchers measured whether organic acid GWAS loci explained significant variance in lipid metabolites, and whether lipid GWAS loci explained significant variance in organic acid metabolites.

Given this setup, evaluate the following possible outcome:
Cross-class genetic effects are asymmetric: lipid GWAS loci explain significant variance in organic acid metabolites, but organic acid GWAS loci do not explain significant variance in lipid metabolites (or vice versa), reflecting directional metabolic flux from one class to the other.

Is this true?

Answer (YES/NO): NO